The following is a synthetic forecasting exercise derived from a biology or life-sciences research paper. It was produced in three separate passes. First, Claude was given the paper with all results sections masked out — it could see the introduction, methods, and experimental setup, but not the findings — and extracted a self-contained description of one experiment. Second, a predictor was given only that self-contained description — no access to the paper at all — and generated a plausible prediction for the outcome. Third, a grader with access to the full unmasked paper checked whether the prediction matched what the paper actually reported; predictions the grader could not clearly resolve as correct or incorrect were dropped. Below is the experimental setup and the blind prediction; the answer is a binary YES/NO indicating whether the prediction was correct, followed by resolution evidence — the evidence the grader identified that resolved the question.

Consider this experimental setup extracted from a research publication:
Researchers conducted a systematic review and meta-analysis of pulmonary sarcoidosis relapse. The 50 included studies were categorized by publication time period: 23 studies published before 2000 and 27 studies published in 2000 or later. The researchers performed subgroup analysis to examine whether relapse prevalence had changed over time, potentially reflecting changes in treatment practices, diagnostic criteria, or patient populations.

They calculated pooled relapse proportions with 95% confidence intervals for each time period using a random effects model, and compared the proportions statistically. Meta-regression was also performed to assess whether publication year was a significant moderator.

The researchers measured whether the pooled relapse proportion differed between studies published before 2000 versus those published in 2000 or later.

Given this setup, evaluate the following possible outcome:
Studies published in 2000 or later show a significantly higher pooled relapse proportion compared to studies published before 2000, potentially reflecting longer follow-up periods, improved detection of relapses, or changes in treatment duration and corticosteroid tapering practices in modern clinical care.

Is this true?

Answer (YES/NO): NO